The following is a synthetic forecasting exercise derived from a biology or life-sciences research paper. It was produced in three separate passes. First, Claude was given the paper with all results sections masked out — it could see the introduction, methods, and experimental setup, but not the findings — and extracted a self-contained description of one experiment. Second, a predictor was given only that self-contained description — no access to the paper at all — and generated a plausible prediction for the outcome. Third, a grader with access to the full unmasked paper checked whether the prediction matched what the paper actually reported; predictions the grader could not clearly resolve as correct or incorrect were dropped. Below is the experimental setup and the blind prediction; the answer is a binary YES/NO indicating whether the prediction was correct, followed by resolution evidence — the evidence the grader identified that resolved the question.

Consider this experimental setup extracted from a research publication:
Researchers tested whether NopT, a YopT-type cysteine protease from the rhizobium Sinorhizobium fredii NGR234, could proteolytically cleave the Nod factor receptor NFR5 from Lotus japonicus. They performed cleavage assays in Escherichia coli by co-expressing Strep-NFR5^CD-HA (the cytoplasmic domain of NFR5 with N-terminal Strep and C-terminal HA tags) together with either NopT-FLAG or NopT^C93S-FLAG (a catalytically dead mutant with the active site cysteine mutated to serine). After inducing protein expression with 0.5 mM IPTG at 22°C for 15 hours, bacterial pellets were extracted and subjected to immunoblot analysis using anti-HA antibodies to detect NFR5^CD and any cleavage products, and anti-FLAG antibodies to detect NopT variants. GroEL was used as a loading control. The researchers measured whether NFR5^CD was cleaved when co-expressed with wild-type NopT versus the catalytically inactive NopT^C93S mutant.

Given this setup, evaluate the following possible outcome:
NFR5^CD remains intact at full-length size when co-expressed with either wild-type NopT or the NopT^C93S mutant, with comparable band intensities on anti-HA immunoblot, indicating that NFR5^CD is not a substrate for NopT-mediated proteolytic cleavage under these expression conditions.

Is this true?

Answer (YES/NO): NO